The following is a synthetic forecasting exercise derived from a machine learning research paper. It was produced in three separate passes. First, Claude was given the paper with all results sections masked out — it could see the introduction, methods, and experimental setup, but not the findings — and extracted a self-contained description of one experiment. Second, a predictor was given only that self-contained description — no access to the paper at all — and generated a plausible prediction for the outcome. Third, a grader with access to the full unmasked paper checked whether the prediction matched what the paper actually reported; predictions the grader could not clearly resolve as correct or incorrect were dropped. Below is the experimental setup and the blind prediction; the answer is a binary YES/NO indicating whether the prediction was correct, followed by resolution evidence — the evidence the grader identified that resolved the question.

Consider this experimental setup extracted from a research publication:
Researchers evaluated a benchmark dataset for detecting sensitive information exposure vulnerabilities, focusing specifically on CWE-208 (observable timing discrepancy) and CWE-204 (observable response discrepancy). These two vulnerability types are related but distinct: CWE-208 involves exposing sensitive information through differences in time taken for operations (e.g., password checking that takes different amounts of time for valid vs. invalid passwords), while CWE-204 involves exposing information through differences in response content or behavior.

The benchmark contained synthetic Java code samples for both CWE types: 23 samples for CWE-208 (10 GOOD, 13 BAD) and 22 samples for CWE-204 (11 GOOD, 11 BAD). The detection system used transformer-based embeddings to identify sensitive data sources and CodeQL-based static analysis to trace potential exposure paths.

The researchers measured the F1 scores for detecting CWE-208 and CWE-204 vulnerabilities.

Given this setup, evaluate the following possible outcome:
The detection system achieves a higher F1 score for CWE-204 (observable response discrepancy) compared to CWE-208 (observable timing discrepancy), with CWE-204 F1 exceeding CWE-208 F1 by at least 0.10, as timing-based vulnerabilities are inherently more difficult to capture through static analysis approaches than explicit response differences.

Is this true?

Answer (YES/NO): NO